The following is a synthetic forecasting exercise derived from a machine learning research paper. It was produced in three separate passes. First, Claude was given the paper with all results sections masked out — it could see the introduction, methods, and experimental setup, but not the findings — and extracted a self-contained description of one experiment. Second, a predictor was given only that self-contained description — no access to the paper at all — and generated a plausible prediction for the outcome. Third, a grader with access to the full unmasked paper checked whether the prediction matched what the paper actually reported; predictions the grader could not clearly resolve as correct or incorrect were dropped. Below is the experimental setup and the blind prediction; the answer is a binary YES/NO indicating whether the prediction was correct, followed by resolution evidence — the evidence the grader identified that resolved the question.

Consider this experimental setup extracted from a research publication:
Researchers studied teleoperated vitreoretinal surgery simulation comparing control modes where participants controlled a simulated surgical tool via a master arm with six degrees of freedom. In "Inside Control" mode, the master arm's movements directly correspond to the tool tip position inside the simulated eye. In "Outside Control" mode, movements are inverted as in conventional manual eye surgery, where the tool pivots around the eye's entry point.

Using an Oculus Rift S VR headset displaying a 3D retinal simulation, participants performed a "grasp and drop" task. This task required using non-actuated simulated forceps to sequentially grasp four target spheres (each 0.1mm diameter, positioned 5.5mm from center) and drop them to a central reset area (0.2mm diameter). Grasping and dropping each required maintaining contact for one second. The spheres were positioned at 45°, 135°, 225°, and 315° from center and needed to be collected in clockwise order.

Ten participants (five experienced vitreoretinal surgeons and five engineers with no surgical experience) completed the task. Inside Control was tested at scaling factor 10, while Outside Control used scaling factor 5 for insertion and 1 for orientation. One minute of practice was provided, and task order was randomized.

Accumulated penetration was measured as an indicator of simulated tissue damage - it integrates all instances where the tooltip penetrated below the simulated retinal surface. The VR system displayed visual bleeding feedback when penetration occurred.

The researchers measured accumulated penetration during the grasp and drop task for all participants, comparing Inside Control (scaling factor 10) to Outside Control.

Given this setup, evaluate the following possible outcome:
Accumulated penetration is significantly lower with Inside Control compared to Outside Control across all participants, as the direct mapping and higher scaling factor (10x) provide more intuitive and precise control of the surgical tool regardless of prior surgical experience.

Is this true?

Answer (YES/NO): NO